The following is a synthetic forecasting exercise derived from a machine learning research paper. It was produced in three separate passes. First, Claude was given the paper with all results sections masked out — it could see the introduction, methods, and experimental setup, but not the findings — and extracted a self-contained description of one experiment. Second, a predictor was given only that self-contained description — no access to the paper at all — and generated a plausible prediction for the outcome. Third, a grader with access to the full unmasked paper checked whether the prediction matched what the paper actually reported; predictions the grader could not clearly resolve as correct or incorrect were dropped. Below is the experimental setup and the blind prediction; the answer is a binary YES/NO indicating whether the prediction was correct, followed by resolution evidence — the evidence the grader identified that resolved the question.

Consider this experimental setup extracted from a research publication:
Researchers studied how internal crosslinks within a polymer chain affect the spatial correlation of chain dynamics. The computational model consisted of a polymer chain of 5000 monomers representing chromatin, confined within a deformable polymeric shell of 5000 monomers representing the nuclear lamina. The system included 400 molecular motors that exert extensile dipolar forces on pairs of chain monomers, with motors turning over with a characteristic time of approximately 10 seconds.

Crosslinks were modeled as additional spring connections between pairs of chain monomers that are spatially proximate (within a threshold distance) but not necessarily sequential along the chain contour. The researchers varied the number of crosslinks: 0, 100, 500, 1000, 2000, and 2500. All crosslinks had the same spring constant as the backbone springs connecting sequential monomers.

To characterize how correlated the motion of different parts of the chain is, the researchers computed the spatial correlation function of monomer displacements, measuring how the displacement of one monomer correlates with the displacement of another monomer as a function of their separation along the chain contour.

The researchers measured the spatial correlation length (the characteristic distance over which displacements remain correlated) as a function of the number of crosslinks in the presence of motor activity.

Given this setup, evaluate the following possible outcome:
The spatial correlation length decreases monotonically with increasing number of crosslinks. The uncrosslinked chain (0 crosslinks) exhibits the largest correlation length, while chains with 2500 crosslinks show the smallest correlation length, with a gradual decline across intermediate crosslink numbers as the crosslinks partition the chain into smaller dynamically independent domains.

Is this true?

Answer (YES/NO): NO